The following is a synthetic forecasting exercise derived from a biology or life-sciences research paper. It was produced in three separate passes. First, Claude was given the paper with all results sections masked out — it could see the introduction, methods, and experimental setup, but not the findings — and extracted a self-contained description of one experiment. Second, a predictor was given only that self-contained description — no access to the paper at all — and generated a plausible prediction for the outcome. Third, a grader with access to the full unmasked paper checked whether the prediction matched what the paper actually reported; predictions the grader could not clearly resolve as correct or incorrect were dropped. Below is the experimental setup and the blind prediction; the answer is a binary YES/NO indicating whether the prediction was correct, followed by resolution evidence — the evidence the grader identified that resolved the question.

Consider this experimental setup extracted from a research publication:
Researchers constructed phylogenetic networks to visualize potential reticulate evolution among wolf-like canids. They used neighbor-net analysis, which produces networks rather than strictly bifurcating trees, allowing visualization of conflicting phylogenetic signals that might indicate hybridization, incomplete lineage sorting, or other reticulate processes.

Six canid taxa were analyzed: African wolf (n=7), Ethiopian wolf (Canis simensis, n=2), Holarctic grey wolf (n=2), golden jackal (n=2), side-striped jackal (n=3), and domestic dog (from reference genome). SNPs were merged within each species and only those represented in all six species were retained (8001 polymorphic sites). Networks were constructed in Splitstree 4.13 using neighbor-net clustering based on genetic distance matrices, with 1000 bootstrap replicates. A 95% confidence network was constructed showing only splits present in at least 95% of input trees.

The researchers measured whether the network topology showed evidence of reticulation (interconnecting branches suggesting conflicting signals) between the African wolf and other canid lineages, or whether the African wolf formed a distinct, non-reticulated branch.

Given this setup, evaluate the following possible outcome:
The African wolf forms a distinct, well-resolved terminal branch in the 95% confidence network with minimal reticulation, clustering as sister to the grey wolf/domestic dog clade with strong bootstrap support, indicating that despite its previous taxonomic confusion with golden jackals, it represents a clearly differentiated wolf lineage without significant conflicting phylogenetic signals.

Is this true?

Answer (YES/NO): NO